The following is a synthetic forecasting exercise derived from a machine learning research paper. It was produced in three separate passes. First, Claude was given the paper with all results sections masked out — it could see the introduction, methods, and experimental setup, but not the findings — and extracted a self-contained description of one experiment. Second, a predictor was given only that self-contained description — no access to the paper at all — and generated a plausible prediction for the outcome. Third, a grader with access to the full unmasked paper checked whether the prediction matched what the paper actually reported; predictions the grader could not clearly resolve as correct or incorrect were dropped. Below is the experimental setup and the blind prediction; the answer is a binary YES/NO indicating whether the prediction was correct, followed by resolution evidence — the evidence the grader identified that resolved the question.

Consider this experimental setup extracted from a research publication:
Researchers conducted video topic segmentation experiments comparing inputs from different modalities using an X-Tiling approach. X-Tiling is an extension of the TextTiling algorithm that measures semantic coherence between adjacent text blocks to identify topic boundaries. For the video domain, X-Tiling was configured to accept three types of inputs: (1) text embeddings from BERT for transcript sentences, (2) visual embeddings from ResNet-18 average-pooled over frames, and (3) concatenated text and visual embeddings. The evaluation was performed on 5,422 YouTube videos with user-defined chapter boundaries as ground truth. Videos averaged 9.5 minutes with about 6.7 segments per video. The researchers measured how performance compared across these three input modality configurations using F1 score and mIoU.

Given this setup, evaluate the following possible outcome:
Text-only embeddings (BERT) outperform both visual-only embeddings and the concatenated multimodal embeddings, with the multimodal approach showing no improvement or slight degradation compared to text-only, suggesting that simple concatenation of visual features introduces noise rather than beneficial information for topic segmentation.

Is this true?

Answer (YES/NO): NO